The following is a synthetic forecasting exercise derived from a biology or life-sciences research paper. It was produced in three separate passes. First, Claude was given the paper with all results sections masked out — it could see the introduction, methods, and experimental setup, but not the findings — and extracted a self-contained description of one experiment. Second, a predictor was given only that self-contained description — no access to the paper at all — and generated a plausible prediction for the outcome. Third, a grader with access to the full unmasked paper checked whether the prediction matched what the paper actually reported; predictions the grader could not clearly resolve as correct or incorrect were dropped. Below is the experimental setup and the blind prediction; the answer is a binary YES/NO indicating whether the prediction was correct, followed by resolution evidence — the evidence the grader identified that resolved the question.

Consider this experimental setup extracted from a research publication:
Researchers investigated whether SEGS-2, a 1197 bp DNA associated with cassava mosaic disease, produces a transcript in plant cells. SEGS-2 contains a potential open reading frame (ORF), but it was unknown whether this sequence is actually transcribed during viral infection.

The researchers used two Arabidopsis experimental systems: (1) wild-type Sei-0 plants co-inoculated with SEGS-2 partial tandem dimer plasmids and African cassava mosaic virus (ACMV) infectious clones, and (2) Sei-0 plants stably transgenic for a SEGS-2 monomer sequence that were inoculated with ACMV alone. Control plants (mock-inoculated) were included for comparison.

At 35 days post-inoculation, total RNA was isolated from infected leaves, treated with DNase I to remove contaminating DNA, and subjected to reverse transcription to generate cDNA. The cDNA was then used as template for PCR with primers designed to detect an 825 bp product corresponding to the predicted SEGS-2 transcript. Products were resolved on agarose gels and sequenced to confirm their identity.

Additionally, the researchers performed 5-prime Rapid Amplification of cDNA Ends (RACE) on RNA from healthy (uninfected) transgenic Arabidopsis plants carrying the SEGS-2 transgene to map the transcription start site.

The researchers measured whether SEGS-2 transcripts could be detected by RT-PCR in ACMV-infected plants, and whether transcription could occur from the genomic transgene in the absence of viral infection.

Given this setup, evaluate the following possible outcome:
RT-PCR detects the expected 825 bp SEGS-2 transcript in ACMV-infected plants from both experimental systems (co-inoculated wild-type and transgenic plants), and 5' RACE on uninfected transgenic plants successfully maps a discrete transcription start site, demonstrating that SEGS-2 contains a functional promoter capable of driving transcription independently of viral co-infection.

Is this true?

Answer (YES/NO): NO